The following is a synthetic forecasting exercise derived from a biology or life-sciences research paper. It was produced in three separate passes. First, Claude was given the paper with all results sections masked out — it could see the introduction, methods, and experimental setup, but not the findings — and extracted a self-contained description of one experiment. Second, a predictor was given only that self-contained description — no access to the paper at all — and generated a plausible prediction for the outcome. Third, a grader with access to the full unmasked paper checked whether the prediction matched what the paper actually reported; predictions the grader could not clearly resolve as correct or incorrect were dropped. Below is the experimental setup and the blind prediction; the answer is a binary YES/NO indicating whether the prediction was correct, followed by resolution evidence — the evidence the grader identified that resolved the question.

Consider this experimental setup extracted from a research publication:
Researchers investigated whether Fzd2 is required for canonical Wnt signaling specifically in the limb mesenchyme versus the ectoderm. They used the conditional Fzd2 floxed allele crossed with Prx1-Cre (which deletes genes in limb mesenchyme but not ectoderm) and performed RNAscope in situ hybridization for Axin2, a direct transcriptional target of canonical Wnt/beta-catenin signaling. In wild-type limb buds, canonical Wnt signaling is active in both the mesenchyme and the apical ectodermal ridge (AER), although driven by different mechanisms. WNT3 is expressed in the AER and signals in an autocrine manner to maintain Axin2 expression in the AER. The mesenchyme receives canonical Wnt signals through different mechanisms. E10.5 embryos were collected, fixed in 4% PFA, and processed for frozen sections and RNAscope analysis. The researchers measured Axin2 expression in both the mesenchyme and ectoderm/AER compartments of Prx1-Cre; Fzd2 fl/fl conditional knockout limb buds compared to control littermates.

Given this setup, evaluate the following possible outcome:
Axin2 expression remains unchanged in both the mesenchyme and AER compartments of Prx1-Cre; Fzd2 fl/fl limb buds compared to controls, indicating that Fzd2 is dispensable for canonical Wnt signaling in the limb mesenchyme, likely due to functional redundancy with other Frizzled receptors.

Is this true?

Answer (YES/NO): NO